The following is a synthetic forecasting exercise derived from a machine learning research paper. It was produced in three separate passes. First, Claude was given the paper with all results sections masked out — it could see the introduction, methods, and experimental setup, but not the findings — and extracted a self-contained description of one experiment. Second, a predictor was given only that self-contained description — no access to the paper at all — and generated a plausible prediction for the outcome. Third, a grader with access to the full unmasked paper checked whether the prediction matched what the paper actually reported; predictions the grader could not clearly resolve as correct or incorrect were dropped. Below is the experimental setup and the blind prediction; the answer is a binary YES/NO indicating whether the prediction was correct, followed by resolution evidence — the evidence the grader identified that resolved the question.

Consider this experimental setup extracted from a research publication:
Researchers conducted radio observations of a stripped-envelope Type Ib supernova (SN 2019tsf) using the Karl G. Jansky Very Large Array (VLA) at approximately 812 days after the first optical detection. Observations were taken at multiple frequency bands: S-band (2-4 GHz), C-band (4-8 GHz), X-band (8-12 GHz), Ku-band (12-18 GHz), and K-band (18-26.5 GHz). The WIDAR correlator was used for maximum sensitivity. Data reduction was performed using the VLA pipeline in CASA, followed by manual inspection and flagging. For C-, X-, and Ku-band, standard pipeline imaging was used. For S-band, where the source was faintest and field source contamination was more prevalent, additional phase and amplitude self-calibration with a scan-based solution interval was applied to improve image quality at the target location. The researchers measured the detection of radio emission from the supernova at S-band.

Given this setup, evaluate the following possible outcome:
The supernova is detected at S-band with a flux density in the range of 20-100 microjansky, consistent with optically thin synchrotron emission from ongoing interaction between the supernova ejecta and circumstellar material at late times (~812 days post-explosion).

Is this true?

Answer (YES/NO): NO